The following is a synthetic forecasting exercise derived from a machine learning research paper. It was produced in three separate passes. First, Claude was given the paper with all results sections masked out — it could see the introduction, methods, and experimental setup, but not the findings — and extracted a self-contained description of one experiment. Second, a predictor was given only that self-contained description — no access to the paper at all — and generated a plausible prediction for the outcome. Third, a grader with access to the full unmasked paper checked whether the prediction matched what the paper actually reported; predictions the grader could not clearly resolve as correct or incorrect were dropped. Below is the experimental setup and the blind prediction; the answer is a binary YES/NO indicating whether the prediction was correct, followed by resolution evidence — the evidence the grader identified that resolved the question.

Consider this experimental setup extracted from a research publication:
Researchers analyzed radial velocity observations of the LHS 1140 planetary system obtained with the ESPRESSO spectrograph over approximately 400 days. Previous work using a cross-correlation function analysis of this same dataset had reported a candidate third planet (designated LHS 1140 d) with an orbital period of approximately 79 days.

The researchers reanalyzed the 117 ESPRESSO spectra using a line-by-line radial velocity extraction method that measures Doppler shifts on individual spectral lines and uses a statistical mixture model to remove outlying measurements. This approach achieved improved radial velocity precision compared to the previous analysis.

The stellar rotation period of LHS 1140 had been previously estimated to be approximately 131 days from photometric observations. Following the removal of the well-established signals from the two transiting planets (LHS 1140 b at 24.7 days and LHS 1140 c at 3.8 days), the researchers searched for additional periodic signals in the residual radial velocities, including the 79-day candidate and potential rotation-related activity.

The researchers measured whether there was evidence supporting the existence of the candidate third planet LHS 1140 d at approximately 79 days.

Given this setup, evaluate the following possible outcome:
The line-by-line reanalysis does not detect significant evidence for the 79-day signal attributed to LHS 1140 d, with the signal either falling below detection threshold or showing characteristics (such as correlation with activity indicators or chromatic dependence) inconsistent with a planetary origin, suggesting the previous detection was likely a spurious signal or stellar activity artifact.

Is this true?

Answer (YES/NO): YES